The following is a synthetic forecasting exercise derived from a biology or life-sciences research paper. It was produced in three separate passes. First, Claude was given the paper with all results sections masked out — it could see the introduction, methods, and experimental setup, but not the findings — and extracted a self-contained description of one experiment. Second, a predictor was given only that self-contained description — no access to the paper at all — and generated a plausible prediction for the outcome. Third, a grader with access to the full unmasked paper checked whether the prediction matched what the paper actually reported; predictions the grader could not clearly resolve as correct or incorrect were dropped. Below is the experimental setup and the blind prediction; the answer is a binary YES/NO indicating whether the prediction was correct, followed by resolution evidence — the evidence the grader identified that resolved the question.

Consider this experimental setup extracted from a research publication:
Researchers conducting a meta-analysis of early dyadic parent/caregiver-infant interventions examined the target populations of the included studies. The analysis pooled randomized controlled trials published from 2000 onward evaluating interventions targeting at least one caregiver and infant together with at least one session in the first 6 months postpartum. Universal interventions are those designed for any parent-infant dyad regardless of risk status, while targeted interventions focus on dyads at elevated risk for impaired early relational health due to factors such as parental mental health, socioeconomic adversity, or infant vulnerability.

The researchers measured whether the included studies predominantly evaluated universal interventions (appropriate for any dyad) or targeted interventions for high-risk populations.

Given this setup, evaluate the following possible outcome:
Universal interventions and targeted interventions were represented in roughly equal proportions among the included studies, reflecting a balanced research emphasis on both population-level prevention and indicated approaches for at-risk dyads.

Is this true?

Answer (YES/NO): NO